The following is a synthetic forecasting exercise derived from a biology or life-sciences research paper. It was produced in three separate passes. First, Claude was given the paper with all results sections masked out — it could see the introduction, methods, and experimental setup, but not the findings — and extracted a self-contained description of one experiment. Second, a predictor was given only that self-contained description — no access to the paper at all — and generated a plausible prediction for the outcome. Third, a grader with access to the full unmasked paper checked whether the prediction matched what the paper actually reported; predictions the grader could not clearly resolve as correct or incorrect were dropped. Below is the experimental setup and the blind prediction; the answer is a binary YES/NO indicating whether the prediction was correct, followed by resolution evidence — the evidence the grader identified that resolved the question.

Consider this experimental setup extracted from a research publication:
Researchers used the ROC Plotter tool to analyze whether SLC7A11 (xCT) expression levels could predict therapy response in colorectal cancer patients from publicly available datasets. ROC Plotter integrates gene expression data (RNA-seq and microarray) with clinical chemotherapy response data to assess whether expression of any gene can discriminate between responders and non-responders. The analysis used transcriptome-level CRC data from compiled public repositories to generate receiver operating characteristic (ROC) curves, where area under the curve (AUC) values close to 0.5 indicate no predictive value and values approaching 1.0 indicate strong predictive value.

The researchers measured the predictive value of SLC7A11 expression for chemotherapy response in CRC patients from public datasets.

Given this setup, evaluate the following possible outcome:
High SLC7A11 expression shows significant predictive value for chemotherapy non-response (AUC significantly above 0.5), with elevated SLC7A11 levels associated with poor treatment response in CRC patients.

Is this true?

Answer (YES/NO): NO